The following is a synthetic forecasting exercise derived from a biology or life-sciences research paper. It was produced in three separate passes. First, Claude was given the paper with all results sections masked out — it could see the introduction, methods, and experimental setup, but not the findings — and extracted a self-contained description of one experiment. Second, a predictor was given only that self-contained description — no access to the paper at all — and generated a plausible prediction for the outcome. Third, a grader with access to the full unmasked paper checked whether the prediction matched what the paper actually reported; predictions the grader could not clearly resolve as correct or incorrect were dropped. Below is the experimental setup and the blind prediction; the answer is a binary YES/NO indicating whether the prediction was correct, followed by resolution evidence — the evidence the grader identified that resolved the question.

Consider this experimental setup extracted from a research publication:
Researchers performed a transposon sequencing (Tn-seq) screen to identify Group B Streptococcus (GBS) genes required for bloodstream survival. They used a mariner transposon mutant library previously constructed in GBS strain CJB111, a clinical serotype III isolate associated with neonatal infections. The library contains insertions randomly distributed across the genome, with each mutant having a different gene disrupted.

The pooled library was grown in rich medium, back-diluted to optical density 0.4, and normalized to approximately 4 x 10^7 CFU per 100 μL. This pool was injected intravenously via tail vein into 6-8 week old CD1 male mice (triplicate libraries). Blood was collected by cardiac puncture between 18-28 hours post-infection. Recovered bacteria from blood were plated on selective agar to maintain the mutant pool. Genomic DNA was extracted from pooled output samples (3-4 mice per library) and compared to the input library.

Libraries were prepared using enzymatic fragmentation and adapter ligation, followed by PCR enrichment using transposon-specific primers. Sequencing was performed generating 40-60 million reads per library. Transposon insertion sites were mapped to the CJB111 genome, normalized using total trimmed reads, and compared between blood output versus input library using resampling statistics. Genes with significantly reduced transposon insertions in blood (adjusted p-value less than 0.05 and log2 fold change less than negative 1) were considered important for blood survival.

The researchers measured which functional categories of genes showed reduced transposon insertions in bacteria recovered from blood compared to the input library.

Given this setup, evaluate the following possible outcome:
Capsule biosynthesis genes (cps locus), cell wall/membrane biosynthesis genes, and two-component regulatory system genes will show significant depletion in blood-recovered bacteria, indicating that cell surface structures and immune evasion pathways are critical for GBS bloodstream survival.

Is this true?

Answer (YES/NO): NO